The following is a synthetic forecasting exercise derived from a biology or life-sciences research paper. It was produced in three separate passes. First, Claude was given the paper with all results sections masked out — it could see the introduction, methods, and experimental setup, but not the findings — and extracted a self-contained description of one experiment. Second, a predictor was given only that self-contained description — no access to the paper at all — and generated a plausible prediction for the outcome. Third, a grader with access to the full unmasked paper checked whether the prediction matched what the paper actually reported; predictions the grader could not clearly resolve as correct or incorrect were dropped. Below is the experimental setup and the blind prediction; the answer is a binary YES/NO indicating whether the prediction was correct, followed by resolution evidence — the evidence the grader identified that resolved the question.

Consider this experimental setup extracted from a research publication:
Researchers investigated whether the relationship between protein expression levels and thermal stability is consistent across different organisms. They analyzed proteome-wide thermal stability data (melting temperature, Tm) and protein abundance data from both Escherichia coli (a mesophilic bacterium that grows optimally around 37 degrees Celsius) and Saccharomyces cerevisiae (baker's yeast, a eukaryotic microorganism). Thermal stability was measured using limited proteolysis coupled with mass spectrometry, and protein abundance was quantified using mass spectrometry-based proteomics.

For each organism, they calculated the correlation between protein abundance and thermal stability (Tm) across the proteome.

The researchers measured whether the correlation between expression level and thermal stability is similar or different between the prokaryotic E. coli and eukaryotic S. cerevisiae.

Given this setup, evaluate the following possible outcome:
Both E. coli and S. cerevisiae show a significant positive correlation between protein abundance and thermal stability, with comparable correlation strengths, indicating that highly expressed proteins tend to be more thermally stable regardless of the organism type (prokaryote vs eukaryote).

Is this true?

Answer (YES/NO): NO